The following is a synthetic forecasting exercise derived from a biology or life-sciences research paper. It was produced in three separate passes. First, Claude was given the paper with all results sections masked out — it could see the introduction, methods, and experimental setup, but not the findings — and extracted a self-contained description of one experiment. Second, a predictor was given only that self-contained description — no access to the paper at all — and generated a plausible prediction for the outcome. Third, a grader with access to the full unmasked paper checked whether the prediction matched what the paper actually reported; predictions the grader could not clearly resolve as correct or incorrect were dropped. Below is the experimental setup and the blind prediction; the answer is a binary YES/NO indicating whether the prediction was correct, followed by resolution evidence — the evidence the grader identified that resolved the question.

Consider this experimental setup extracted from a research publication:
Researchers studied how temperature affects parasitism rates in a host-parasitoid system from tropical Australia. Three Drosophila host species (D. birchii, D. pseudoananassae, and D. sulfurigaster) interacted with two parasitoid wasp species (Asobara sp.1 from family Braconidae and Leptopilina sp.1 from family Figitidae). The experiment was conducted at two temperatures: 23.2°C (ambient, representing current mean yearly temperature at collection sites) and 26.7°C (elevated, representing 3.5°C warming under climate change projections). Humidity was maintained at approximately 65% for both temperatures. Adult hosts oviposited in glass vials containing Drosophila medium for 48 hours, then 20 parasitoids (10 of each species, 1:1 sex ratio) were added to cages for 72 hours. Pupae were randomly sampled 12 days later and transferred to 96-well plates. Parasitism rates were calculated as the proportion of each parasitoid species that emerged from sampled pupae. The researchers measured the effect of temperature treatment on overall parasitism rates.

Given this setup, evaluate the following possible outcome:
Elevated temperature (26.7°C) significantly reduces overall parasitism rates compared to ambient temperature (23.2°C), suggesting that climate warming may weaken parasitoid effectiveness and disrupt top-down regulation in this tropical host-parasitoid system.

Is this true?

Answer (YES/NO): NO